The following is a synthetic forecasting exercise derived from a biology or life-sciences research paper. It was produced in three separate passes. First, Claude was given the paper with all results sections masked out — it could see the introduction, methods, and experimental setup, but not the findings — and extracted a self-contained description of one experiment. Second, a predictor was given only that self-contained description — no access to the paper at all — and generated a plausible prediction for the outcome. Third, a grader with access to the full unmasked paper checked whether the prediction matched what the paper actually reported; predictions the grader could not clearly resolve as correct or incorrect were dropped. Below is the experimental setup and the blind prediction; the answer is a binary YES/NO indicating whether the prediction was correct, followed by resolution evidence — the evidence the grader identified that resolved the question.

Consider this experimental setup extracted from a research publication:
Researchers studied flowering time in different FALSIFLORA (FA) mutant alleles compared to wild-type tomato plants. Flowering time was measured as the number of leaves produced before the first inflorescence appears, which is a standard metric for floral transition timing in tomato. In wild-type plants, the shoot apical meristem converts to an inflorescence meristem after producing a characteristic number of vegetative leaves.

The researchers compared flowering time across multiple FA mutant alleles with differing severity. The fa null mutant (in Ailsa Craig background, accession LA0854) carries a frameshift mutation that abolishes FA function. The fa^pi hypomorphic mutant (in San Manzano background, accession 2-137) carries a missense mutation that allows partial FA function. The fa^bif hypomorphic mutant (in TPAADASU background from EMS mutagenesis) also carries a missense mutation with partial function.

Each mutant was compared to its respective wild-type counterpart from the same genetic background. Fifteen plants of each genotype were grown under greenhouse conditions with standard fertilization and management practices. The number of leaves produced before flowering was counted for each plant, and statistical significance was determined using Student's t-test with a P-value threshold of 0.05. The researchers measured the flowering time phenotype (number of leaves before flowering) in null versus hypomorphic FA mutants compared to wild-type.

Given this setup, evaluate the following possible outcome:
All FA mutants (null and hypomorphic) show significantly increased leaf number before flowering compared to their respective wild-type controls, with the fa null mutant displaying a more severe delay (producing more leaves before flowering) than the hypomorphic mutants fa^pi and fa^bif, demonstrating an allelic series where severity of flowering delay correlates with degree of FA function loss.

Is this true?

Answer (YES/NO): YES